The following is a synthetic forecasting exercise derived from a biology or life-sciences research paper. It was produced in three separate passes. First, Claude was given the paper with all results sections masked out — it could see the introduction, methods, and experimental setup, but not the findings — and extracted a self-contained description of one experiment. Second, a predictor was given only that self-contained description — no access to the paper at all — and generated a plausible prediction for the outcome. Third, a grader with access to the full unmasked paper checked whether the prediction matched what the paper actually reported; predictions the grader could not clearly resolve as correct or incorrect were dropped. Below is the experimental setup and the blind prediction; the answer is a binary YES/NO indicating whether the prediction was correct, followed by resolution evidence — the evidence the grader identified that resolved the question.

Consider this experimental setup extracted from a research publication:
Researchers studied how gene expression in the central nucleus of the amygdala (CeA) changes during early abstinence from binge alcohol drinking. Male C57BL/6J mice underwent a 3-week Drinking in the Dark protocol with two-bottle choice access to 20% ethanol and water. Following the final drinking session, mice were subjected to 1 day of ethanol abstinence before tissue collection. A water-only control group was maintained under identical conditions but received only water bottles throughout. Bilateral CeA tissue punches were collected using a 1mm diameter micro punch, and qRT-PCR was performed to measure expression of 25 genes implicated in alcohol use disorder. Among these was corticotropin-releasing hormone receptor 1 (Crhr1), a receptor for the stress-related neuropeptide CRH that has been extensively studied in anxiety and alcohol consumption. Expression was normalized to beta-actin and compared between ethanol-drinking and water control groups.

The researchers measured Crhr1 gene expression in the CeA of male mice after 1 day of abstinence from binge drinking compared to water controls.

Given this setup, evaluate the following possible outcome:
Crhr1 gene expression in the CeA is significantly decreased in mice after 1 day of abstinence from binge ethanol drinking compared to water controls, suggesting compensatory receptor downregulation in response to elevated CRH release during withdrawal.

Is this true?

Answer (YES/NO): NO